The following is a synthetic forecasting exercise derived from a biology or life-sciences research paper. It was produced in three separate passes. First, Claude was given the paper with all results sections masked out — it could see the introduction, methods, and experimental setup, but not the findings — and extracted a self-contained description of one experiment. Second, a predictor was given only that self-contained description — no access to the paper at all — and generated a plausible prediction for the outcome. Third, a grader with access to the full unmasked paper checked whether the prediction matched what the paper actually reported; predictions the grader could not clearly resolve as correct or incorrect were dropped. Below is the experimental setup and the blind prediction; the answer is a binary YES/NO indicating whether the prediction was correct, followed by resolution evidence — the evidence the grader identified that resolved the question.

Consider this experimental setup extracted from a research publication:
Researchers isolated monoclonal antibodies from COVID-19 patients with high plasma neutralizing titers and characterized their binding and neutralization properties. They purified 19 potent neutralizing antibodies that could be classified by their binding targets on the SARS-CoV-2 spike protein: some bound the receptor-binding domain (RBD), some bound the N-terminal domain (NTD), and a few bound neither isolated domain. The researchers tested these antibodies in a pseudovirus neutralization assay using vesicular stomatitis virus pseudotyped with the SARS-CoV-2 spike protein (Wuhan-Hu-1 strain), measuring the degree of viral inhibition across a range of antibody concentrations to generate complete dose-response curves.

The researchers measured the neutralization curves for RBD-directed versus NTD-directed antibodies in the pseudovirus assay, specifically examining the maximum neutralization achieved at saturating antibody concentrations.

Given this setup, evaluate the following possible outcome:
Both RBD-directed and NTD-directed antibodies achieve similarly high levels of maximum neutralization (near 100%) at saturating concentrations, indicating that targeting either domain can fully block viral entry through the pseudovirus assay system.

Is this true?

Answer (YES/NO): NO